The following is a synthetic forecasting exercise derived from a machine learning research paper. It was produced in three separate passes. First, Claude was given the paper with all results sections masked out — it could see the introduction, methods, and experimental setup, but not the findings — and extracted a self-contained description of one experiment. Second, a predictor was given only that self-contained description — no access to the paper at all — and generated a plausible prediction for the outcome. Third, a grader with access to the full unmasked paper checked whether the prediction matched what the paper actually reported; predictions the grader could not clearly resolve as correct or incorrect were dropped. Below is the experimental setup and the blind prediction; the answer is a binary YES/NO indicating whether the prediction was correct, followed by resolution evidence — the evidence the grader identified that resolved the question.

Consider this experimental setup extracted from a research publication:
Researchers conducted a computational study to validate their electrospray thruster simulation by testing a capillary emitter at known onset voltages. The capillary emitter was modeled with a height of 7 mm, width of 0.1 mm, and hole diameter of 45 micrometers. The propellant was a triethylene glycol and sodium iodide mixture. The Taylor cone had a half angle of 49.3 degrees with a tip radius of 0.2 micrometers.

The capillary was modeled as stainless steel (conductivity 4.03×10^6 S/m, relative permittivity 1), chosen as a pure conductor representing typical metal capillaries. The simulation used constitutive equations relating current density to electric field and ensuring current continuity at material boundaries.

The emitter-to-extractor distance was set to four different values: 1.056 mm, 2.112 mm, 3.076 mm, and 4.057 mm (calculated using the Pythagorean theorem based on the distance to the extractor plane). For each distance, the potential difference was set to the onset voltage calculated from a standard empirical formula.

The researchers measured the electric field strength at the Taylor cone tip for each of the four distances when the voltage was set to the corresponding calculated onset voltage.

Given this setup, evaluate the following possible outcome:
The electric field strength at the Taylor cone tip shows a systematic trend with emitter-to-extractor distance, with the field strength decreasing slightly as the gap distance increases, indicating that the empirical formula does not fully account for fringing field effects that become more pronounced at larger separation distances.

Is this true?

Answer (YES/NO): NO